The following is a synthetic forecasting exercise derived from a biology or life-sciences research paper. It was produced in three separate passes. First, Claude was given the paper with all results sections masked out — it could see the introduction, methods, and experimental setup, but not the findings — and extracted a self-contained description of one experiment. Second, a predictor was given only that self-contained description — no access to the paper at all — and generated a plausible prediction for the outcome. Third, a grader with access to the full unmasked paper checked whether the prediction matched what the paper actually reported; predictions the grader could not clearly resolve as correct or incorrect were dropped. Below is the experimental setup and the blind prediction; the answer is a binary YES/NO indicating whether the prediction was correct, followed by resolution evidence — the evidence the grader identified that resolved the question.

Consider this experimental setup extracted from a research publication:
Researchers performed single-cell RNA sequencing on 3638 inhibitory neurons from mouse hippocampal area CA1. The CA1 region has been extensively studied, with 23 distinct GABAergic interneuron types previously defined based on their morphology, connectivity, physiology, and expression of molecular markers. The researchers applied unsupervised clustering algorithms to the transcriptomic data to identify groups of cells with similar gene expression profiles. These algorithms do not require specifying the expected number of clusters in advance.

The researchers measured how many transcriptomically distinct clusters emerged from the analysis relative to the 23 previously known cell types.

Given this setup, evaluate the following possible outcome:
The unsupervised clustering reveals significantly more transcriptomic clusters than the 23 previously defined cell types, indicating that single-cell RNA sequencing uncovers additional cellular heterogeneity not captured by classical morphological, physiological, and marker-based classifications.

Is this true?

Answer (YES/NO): YES